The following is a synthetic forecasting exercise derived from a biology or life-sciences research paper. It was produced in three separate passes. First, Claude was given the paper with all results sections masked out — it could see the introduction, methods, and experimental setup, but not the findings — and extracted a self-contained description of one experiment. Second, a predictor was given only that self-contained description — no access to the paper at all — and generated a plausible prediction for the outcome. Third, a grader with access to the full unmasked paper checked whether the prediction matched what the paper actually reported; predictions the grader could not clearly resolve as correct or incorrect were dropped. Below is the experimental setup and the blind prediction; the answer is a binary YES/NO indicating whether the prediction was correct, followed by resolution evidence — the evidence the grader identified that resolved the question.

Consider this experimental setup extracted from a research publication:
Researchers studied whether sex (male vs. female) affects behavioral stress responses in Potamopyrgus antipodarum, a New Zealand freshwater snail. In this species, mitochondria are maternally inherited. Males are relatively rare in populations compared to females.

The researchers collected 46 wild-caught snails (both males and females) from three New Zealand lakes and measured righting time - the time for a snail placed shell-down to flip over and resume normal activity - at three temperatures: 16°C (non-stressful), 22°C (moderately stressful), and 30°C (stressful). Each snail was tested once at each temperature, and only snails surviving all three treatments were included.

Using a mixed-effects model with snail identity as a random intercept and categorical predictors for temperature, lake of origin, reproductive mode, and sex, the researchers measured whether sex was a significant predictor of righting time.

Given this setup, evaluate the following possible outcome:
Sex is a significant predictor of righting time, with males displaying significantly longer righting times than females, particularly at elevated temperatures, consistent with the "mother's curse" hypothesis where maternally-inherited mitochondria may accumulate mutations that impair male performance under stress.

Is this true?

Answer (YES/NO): NO